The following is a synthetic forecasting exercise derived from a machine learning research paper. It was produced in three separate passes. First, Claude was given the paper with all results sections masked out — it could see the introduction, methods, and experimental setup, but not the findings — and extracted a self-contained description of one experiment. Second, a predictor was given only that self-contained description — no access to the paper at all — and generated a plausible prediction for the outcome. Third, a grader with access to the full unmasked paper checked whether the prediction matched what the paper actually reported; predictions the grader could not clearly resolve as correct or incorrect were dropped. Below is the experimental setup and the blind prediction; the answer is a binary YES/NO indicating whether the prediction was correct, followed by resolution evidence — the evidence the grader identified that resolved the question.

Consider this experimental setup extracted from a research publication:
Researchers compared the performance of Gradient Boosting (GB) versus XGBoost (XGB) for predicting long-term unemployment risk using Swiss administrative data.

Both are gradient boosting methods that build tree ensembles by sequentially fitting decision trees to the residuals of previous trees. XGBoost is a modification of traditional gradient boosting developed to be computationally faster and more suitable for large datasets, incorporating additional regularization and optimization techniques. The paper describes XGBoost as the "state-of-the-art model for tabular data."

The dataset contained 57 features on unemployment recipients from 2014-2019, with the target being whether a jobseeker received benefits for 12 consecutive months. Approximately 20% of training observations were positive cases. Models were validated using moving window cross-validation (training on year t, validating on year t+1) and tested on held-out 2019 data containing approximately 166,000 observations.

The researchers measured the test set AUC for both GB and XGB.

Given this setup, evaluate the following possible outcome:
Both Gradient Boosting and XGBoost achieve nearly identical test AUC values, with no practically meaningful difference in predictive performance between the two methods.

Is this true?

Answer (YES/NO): NO